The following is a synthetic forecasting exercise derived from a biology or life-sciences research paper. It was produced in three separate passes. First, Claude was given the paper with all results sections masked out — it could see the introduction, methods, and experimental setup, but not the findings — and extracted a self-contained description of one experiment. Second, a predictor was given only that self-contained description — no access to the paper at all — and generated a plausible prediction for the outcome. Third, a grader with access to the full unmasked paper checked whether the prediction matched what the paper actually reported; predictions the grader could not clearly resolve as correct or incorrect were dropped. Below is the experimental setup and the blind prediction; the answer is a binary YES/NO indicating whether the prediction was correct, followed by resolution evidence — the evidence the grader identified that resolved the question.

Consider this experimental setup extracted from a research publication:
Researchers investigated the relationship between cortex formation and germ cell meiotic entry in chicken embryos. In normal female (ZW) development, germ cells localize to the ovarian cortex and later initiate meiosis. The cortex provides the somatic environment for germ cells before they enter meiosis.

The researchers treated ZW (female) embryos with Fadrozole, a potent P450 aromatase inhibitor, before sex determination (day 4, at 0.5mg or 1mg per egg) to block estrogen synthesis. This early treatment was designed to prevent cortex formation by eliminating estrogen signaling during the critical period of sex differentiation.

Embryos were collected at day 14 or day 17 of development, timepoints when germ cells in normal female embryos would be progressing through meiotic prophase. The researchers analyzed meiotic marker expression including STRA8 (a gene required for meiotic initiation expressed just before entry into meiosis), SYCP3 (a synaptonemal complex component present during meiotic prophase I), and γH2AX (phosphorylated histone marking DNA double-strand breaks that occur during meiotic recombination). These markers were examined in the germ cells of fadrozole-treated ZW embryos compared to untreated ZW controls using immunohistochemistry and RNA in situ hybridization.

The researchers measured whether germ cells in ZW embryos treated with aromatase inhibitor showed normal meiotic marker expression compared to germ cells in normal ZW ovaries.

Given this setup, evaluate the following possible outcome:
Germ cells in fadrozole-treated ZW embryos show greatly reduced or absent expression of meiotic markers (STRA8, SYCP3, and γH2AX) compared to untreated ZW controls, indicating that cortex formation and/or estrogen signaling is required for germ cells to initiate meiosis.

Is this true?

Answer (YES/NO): NO